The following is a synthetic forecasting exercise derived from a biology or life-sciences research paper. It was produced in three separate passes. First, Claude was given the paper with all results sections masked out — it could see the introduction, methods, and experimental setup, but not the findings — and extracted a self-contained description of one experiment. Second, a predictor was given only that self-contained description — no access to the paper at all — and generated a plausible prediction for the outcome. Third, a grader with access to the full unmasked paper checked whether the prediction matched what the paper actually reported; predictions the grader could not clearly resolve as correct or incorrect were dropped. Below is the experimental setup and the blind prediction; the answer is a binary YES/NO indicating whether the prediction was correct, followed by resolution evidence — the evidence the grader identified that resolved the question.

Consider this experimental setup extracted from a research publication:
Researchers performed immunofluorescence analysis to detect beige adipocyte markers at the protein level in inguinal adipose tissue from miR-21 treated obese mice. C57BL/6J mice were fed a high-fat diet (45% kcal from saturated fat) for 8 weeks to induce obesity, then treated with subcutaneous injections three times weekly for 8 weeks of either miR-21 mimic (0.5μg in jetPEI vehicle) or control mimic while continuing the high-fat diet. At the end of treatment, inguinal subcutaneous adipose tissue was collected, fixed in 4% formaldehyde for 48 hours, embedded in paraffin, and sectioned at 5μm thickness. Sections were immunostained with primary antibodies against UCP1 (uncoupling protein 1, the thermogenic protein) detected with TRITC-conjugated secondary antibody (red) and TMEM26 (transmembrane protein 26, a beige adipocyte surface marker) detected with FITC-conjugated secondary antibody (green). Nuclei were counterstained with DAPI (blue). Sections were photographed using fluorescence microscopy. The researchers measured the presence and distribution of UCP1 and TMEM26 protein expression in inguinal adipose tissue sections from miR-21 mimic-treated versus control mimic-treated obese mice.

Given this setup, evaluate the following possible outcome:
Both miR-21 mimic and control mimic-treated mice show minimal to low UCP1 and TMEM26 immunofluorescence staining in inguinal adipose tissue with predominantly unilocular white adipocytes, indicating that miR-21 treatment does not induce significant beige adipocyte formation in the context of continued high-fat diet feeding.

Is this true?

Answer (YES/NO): NO